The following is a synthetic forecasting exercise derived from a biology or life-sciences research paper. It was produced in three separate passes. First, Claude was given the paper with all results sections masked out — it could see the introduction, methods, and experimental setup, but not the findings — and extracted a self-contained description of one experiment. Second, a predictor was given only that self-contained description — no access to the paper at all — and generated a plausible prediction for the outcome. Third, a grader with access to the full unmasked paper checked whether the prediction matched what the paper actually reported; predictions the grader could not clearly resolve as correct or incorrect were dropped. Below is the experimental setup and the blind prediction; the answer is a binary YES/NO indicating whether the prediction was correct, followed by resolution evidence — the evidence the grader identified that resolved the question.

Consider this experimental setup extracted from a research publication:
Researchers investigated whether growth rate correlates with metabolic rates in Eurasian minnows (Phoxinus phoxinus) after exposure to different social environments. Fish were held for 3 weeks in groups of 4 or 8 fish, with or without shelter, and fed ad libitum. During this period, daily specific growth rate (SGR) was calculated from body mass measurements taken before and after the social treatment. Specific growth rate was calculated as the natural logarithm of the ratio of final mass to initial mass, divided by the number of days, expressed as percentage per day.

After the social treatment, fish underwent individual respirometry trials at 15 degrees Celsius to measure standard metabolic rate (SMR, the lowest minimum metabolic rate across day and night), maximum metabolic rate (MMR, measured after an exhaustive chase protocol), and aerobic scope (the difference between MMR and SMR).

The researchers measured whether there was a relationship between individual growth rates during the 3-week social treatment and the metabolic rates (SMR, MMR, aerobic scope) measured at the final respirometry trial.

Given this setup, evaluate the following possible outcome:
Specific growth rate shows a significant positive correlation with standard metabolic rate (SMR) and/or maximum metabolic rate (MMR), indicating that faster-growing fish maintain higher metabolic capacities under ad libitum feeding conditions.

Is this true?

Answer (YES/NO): NO